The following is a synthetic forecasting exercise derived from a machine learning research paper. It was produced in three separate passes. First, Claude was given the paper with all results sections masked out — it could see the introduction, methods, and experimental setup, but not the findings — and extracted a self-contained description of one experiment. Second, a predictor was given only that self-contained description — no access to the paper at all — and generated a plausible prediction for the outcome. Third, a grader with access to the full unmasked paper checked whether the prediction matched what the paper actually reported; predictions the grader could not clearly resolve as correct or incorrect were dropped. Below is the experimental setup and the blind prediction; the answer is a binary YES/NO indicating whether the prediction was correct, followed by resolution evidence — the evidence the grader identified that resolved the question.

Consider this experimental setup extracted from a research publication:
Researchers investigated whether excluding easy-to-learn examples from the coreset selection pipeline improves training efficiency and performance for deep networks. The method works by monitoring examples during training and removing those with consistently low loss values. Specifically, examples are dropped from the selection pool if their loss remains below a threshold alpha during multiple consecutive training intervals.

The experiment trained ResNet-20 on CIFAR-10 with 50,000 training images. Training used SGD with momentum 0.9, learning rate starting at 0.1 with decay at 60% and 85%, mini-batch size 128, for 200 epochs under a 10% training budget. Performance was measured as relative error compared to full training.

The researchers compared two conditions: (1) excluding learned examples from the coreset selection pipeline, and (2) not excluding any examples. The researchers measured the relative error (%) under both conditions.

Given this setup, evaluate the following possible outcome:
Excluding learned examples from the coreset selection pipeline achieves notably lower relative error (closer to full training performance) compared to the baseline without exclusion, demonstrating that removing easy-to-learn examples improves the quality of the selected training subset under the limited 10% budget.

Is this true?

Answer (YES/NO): YES